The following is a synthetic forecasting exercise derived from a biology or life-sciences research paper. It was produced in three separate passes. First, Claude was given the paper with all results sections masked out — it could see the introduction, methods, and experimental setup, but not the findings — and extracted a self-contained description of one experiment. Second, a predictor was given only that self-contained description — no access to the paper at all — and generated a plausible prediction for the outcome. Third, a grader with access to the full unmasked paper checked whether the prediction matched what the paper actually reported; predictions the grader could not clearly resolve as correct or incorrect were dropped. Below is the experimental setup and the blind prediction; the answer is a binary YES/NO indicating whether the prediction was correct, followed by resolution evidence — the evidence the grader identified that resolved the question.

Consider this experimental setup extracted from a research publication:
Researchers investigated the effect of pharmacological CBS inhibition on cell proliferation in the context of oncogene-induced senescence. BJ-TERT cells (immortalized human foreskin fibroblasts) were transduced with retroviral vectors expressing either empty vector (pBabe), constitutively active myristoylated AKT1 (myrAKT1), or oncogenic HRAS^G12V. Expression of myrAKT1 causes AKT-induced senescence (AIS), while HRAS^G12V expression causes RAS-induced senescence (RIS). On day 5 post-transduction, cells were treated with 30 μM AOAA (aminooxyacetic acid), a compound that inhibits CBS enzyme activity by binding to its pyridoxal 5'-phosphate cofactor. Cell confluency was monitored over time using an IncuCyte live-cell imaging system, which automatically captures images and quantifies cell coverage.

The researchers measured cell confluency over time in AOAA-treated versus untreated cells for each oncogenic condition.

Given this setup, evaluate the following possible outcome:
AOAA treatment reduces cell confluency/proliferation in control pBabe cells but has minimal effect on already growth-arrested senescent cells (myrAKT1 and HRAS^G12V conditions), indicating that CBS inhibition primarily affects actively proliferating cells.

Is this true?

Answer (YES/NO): NO